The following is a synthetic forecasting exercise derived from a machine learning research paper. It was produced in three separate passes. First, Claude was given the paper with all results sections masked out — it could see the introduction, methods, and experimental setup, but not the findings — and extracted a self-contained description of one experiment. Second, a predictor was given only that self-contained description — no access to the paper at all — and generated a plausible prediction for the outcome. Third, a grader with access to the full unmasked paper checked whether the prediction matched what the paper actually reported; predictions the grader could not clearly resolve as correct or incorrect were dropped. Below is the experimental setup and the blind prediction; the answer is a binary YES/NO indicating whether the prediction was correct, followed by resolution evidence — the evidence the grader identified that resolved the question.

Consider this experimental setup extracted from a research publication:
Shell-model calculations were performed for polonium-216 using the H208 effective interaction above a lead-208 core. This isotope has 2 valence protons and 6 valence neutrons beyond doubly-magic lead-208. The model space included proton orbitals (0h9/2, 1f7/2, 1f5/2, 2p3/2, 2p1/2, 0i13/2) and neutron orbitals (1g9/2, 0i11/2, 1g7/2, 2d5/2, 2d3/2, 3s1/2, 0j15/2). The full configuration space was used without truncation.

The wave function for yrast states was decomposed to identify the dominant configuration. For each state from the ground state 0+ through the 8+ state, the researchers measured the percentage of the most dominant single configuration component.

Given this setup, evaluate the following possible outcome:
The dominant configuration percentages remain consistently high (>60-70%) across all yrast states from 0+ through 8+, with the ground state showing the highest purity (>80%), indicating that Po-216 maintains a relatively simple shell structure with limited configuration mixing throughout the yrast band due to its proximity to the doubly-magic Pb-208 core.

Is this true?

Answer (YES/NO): NO